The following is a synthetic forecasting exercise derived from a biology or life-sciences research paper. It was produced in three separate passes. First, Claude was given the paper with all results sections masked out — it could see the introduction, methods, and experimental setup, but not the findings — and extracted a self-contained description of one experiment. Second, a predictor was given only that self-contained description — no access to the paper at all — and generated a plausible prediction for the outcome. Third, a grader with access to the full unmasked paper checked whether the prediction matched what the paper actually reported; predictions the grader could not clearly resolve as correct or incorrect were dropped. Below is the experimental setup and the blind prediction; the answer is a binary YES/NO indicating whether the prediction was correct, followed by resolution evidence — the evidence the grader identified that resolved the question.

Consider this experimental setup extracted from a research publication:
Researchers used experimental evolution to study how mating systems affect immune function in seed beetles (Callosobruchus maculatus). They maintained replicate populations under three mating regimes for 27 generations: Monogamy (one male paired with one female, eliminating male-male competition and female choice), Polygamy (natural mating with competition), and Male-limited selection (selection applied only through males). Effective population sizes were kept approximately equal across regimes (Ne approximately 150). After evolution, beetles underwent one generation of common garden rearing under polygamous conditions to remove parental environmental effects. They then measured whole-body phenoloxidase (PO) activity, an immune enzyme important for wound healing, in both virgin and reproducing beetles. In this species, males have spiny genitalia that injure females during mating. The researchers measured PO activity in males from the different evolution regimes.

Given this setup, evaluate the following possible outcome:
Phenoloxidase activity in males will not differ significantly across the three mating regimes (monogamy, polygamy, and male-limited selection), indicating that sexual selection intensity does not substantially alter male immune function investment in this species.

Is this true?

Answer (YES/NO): YES